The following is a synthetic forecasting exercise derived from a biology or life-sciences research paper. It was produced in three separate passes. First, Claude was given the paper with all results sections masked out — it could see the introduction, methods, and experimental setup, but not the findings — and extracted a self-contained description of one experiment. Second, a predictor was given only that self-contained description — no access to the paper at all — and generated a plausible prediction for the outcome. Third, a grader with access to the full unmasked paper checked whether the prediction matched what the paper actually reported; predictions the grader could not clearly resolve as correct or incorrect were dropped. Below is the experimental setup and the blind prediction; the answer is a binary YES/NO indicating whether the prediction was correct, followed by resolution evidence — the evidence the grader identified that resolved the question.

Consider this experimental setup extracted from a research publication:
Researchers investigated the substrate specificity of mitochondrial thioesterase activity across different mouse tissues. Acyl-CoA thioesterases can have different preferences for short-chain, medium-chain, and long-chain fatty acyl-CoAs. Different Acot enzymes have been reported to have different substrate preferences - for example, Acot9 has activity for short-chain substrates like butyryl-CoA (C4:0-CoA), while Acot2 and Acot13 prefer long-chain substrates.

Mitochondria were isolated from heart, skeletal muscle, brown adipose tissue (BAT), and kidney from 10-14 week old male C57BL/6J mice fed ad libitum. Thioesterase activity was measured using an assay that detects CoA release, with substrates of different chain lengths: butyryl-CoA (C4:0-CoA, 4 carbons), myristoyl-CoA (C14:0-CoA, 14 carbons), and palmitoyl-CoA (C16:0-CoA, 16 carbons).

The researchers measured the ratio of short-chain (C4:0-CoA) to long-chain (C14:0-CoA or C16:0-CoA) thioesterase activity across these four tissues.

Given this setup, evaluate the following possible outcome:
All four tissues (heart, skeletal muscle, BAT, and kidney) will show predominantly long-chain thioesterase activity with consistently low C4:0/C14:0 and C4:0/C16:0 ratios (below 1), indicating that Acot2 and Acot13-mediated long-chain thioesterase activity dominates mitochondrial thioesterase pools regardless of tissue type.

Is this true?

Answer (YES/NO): NO